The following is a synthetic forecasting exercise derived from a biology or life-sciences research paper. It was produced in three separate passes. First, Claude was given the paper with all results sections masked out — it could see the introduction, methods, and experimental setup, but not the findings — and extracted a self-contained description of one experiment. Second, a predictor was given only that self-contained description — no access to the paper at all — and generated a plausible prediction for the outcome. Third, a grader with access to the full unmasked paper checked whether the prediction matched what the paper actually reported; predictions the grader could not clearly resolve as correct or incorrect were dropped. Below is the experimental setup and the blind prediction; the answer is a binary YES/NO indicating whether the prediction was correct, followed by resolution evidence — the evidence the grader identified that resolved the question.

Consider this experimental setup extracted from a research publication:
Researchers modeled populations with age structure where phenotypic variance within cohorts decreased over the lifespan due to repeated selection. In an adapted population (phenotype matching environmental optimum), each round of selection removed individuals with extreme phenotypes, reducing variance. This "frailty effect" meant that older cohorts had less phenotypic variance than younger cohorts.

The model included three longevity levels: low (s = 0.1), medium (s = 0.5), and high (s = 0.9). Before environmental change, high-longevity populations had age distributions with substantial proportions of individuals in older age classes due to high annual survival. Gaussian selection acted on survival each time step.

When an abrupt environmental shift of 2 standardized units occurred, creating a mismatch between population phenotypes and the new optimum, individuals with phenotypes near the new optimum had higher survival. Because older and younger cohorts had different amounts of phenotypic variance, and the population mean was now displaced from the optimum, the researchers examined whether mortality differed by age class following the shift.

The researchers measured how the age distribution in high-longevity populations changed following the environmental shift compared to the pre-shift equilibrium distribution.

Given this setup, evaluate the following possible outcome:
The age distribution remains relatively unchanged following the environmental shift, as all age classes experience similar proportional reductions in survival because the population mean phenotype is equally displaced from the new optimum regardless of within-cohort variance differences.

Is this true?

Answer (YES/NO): NO